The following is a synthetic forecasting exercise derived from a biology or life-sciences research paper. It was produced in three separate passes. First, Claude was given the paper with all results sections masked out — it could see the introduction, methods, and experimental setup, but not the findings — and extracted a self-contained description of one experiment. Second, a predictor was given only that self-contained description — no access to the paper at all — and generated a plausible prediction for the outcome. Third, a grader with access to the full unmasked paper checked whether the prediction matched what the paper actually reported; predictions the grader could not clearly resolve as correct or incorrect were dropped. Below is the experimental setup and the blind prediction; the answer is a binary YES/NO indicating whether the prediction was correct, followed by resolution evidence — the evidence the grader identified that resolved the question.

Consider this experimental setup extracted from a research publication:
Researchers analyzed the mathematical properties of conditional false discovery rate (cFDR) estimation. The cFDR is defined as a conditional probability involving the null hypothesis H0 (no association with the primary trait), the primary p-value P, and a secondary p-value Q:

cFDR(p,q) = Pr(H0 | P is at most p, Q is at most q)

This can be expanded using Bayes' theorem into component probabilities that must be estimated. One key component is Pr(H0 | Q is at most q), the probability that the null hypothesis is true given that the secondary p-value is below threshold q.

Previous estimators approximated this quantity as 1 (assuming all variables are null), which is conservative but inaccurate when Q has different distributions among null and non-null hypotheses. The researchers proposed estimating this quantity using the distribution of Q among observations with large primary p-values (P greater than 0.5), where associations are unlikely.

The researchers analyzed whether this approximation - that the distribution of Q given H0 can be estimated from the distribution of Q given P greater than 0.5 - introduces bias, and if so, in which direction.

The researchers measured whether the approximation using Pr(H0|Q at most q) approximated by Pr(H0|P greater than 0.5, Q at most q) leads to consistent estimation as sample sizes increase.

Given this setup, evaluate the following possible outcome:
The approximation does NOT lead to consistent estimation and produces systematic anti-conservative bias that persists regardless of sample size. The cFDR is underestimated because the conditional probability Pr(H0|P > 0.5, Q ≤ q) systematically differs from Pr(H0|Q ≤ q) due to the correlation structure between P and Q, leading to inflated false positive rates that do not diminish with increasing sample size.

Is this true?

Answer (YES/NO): NO